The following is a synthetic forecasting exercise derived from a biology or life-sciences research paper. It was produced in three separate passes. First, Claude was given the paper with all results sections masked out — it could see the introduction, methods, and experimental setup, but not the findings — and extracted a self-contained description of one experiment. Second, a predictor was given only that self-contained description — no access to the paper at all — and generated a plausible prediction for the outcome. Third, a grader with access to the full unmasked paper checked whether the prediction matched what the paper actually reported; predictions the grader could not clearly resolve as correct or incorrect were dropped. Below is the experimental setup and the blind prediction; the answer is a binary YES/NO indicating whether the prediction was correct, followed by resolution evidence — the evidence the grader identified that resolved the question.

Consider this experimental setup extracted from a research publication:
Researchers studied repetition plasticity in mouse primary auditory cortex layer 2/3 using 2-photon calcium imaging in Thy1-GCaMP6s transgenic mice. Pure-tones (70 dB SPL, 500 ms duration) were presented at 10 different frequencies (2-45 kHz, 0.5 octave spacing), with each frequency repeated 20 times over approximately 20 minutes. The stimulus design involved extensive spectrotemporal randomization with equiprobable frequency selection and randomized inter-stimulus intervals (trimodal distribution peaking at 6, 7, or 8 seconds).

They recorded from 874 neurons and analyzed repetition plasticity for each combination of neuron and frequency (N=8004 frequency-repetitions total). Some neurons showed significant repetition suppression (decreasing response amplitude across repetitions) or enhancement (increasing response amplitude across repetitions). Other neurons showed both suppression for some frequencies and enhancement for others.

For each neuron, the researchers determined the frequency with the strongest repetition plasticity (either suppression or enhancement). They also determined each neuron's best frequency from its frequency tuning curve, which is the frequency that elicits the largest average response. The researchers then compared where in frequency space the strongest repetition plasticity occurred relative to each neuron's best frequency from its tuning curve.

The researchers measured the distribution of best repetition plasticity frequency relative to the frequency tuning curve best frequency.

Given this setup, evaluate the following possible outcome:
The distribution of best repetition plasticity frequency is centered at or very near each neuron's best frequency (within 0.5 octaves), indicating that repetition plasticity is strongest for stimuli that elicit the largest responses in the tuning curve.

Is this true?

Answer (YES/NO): YES